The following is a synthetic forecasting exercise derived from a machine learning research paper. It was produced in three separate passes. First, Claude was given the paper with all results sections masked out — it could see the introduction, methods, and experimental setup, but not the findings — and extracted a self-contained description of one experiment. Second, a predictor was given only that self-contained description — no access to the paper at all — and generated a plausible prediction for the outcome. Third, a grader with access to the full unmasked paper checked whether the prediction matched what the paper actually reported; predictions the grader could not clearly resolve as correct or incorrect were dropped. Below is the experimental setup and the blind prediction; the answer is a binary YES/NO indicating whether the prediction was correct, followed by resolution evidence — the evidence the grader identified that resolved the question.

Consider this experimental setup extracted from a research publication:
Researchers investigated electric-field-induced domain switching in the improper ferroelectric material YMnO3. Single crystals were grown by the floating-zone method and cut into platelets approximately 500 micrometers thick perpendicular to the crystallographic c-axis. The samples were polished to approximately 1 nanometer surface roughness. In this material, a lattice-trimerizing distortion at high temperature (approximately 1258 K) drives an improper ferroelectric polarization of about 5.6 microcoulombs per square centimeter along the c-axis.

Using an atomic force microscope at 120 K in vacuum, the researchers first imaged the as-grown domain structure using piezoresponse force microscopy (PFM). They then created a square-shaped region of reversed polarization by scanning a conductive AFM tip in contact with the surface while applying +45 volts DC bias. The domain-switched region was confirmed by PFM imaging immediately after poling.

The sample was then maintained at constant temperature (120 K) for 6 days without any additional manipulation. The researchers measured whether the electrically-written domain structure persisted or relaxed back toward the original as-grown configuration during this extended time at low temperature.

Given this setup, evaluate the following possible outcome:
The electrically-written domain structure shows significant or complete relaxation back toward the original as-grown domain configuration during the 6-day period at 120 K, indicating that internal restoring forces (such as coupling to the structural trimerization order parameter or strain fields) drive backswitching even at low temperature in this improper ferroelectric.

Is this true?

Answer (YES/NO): NO